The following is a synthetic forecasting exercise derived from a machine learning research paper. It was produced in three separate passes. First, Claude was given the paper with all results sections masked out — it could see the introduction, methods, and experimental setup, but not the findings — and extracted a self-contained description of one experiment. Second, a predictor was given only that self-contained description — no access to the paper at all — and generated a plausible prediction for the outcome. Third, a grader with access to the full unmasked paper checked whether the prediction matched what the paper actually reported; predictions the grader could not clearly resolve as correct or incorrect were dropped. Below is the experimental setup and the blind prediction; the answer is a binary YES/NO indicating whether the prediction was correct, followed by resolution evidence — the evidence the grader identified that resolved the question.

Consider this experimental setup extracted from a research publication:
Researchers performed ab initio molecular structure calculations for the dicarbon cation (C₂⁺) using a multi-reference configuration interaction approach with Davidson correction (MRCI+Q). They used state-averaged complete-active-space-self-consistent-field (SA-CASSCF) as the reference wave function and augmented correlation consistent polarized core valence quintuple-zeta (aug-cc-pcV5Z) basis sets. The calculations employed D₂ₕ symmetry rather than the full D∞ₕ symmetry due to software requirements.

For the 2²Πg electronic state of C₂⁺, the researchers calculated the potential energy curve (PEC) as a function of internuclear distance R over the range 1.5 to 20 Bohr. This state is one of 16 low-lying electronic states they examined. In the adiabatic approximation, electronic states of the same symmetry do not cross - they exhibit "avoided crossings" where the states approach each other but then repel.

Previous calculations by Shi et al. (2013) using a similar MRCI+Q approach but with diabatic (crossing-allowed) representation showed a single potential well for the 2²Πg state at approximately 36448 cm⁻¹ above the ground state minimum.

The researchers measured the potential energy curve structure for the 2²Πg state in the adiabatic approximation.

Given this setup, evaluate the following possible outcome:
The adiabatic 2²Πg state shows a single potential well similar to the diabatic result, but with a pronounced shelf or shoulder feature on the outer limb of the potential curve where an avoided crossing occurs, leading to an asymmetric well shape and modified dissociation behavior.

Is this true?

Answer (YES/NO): NO